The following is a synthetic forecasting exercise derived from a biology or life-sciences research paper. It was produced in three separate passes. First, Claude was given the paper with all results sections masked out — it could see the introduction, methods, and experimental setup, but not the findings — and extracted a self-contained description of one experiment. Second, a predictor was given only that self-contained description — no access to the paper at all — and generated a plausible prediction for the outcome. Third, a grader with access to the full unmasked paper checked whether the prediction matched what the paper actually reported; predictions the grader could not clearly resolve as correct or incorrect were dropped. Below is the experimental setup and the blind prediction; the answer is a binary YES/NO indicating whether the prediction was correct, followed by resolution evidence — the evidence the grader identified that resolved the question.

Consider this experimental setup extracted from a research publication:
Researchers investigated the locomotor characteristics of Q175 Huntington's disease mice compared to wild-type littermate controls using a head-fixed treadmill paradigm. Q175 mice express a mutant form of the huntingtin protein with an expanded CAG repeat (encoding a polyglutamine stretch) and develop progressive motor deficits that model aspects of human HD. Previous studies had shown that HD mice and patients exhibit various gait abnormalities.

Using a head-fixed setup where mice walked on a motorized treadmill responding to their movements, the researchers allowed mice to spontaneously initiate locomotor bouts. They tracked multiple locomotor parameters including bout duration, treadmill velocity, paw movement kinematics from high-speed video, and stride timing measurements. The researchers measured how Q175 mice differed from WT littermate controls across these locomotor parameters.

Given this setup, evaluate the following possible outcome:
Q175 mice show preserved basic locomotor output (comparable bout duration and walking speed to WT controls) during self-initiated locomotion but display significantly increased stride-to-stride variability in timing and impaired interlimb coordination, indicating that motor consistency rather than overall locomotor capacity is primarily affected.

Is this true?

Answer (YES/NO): NO